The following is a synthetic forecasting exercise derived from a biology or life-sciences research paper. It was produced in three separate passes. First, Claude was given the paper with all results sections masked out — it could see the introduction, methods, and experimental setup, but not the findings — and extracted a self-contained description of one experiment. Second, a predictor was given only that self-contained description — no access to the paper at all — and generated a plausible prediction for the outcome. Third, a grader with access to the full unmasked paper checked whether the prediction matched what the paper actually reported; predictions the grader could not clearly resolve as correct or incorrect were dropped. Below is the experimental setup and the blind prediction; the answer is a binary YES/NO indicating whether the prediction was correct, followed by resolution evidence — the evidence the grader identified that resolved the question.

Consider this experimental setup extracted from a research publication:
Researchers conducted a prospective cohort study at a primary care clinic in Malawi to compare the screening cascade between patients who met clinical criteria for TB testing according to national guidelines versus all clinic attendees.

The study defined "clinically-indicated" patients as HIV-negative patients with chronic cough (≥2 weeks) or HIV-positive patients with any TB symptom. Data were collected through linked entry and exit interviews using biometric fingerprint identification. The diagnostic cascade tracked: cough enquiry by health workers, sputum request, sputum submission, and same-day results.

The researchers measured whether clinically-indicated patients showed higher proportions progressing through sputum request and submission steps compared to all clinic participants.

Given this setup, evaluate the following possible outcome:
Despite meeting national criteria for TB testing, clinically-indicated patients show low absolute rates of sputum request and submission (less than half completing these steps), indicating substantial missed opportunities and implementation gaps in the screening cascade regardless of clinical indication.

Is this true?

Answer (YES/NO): YES